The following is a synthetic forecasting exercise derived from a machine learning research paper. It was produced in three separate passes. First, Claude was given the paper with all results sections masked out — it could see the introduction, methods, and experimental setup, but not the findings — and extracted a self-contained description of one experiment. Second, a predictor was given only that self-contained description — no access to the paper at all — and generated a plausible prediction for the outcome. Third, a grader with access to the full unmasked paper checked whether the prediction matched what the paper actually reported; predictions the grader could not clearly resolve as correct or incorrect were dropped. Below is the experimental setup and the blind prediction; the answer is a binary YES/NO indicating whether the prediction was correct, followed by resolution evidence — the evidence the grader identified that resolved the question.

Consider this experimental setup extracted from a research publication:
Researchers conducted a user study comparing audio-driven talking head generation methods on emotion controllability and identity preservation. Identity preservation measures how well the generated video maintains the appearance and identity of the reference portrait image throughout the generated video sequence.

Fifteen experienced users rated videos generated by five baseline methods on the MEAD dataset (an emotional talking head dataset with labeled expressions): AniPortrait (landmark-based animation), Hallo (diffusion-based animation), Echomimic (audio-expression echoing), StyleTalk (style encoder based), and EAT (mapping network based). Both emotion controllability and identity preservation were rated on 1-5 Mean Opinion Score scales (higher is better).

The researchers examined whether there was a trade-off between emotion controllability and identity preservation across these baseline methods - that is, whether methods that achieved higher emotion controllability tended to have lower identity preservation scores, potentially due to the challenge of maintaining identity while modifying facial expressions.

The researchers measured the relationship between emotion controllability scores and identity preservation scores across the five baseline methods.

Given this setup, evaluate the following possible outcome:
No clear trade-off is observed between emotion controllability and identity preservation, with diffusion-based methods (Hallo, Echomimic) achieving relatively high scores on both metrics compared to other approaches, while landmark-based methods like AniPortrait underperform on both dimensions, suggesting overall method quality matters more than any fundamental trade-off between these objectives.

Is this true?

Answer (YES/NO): NO